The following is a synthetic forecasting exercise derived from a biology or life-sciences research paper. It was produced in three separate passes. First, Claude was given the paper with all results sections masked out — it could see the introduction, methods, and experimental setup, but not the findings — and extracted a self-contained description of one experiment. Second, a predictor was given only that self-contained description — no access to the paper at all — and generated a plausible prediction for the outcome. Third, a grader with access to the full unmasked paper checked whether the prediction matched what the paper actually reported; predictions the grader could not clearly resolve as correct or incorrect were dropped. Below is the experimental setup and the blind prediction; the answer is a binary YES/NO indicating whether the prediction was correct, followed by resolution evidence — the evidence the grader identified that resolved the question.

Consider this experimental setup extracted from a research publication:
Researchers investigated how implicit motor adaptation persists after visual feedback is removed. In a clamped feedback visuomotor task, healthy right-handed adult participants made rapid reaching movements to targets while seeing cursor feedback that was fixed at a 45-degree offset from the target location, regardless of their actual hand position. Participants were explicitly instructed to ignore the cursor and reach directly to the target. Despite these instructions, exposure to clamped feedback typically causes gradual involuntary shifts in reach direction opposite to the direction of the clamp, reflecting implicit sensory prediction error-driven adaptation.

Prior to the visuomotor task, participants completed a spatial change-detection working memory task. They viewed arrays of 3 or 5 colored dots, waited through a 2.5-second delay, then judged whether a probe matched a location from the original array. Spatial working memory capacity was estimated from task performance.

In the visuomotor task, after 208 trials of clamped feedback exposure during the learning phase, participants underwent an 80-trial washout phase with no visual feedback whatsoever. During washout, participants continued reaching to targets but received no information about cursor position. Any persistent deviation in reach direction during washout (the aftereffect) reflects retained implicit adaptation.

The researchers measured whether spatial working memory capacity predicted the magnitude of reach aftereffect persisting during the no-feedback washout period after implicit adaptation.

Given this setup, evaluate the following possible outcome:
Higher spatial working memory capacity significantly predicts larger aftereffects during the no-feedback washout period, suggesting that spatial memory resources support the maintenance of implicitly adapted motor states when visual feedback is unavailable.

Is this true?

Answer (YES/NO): NO